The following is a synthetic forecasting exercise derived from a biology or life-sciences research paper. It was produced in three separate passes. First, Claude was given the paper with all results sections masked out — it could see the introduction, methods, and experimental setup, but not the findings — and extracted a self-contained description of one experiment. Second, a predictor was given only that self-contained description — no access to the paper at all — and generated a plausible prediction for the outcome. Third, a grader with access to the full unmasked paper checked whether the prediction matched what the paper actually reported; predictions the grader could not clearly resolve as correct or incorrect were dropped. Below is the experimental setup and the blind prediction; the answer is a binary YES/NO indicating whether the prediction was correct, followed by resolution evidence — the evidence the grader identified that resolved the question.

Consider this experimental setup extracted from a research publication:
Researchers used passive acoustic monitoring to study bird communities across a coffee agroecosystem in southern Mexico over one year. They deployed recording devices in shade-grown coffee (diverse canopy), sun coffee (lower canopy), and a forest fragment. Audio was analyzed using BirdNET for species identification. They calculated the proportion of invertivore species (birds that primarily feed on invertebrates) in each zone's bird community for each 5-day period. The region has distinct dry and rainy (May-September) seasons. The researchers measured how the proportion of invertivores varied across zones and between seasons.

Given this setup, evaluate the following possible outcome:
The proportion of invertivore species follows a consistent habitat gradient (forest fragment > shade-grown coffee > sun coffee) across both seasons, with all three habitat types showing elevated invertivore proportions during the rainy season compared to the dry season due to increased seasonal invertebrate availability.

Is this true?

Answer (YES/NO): NO